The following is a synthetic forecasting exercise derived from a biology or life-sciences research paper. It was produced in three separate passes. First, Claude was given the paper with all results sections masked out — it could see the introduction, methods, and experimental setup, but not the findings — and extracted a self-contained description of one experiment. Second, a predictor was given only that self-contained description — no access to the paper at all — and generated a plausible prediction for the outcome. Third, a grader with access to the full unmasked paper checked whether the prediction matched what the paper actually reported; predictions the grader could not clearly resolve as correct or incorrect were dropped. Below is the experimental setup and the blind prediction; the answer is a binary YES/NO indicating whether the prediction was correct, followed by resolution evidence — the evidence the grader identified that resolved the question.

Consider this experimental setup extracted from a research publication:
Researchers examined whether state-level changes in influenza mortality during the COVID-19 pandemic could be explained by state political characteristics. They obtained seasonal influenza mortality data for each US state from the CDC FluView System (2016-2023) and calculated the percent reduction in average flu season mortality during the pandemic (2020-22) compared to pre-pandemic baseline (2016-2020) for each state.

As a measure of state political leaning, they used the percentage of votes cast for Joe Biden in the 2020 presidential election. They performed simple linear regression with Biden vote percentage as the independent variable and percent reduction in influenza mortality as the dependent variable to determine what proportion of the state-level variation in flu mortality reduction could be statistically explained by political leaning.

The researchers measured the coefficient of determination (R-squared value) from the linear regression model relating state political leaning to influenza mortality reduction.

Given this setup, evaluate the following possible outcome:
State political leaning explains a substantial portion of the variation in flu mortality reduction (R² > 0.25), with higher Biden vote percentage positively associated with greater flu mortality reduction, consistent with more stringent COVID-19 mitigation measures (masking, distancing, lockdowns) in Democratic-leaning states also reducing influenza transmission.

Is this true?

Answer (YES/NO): YES